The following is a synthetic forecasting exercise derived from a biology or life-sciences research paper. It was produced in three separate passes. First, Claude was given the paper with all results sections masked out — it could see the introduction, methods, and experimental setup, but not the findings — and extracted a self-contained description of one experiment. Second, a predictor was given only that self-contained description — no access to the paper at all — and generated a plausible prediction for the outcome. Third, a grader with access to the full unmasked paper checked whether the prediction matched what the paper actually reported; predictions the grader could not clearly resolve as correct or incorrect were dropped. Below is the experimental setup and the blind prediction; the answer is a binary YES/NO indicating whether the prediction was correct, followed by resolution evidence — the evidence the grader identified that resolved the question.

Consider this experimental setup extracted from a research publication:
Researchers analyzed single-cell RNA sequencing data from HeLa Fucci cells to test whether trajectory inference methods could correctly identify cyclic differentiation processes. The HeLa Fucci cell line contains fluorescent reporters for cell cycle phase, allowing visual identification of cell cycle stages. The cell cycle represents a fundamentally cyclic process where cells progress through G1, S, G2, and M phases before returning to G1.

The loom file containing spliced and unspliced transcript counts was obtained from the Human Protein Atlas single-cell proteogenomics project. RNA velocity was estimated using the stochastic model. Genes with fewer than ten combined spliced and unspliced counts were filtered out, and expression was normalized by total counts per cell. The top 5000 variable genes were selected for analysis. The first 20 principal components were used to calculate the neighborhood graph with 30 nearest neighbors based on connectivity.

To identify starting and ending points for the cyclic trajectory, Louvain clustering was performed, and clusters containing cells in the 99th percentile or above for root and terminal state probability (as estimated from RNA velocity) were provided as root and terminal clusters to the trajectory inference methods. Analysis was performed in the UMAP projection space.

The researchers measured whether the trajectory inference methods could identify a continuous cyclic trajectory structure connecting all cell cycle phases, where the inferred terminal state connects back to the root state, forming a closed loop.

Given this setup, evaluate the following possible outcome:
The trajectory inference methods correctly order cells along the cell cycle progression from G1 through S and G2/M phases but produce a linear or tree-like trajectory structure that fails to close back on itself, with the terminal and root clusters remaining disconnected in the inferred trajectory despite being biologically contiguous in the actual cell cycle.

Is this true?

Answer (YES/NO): NO